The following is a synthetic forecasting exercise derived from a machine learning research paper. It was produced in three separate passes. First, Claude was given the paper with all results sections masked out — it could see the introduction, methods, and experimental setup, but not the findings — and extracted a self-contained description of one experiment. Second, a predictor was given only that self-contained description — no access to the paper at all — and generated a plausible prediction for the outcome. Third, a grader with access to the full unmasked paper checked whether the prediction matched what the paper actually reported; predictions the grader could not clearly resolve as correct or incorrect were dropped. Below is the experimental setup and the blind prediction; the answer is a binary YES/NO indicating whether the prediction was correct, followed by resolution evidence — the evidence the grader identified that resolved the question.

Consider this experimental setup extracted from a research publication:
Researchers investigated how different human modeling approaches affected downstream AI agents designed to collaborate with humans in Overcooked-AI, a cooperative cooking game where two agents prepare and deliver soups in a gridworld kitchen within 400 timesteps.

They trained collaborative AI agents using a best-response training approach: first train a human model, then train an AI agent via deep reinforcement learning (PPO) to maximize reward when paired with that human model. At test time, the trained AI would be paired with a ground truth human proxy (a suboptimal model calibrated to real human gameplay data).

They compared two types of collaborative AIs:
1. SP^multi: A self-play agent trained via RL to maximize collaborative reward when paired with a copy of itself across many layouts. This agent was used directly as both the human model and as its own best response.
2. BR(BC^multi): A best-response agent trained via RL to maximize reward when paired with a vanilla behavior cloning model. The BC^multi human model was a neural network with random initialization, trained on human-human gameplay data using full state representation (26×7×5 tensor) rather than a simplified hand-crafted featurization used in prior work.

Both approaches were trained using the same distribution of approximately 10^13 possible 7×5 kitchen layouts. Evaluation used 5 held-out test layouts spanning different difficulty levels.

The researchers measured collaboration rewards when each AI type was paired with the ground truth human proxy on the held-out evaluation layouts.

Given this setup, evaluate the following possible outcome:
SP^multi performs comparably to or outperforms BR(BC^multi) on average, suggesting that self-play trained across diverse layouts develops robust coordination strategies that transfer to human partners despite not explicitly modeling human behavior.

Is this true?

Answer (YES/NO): YES